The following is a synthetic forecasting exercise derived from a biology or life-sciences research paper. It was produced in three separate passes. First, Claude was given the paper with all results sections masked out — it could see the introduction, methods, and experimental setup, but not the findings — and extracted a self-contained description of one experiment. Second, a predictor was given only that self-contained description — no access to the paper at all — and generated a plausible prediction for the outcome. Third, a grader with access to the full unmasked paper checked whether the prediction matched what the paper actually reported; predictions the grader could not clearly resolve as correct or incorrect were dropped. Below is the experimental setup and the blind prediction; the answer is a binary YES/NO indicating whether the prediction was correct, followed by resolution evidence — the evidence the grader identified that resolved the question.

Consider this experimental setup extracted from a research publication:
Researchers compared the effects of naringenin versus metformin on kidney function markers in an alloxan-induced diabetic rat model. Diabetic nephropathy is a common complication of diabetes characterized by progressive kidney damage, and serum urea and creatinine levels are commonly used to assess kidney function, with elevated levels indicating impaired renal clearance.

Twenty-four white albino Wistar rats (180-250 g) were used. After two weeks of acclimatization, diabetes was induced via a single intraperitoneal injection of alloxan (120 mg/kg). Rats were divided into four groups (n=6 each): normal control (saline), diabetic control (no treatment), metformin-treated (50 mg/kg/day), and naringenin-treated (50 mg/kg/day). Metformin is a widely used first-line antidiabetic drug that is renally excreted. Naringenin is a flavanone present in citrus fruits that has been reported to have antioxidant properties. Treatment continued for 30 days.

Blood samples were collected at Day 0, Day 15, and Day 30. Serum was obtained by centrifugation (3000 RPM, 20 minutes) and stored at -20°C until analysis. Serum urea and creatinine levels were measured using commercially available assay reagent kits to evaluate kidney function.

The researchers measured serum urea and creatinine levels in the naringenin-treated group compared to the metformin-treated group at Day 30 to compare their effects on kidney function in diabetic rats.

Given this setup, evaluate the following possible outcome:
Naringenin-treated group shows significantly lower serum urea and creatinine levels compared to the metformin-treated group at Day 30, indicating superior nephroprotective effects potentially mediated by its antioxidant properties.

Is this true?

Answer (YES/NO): YES